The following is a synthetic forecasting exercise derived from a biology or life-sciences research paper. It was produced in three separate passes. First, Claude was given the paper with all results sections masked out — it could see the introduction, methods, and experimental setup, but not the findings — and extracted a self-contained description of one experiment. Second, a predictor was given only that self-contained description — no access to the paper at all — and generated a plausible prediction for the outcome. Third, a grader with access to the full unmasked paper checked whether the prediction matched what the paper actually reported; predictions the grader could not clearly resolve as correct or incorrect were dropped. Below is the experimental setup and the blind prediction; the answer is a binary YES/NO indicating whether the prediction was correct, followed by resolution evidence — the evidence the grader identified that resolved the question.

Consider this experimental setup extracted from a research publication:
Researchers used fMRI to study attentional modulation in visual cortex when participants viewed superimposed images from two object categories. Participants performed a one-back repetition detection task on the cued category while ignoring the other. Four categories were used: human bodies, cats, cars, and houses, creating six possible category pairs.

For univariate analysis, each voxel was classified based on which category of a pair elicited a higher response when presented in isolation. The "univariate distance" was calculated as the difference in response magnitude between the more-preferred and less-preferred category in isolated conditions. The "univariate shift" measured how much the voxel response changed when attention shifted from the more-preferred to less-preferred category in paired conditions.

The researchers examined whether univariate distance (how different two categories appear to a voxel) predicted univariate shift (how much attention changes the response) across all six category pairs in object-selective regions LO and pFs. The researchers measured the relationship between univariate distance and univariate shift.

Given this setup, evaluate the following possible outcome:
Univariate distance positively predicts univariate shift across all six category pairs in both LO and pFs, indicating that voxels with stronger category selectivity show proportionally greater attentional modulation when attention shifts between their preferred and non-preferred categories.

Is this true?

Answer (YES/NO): YES